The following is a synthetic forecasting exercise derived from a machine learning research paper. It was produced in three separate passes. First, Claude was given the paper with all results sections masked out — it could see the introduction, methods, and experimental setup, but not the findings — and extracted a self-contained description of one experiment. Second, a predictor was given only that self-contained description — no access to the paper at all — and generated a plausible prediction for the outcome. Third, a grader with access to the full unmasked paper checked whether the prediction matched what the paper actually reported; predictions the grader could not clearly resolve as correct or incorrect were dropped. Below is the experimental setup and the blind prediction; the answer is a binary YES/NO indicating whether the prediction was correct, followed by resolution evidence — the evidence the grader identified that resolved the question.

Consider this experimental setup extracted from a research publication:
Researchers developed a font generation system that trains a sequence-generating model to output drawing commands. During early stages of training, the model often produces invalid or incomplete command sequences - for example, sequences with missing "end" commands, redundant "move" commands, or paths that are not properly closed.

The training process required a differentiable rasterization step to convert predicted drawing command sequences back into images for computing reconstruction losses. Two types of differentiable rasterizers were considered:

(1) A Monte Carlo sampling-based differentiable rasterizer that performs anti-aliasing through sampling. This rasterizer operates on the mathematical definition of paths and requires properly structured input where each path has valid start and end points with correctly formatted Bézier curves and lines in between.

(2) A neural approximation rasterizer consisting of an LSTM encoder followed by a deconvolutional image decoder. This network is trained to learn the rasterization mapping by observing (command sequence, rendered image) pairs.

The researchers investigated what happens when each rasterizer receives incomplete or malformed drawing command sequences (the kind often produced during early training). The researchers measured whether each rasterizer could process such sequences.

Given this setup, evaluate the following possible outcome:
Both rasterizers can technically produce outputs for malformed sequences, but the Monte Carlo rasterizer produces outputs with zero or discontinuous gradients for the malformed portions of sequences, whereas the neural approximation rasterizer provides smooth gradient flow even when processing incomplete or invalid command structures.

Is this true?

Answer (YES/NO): NO